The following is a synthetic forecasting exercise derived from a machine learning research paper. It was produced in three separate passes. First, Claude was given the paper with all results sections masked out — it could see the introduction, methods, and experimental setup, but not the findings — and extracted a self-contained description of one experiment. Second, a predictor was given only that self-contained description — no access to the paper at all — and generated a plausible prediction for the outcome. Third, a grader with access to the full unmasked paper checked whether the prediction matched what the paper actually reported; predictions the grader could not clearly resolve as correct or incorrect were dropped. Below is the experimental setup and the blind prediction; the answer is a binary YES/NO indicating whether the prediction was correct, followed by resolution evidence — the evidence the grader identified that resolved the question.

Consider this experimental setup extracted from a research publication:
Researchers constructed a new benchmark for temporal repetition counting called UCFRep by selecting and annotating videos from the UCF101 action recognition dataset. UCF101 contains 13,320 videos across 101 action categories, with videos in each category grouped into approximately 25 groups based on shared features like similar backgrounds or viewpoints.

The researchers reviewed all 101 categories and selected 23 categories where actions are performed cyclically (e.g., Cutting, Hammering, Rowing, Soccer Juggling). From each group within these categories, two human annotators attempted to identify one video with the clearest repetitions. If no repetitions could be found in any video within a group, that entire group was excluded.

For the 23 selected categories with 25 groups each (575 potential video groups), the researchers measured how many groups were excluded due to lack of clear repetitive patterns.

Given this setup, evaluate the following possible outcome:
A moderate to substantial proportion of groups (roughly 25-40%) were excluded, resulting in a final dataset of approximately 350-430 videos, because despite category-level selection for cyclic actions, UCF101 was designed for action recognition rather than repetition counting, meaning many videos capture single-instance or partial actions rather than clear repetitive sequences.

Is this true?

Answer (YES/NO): NO